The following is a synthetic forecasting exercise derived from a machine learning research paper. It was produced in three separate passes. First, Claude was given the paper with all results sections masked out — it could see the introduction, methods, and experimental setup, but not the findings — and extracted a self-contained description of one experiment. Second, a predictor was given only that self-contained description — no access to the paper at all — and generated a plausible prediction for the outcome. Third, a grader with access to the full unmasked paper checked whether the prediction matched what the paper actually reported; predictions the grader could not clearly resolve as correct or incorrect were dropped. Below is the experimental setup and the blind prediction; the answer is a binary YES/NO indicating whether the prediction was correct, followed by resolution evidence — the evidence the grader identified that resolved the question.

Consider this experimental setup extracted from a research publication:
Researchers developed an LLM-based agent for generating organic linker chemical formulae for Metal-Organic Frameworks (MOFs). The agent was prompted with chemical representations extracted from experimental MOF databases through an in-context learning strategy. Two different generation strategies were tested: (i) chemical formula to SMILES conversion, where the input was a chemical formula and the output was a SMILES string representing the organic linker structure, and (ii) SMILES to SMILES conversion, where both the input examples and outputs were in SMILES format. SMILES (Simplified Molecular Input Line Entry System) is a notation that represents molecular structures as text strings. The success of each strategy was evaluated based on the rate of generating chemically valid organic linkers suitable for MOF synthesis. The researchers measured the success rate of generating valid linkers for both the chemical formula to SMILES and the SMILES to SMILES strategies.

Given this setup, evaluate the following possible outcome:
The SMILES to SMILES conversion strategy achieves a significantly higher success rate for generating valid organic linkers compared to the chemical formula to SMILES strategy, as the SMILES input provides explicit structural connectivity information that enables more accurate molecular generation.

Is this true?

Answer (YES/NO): YES